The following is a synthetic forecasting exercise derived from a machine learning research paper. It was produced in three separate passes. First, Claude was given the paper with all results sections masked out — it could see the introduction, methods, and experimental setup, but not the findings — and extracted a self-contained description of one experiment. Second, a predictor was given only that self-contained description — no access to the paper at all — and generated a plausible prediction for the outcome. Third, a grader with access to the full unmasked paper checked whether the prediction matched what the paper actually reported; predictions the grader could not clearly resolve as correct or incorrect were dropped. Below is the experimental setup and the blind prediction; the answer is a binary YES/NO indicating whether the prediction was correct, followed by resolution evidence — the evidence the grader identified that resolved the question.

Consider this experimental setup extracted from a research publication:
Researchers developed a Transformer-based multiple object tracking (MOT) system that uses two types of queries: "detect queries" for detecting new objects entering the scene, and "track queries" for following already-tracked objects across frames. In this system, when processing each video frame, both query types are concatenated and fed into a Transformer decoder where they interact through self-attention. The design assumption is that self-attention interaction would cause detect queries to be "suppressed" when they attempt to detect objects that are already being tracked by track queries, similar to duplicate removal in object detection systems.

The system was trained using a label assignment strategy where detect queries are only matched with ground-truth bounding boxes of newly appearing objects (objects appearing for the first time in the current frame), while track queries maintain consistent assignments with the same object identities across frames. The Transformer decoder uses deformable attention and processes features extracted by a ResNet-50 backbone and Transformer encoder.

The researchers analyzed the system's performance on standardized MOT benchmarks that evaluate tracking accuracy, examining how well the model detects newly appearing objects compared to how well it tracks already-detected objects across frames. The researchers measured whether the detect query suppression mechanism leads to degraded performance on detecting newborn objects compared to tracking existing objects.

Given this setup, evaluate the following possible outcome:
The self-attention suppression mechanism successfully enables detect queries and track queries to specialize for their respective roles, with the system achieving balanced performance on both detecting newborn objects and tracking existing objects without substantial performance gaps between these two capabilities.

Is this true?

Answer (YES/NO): NO